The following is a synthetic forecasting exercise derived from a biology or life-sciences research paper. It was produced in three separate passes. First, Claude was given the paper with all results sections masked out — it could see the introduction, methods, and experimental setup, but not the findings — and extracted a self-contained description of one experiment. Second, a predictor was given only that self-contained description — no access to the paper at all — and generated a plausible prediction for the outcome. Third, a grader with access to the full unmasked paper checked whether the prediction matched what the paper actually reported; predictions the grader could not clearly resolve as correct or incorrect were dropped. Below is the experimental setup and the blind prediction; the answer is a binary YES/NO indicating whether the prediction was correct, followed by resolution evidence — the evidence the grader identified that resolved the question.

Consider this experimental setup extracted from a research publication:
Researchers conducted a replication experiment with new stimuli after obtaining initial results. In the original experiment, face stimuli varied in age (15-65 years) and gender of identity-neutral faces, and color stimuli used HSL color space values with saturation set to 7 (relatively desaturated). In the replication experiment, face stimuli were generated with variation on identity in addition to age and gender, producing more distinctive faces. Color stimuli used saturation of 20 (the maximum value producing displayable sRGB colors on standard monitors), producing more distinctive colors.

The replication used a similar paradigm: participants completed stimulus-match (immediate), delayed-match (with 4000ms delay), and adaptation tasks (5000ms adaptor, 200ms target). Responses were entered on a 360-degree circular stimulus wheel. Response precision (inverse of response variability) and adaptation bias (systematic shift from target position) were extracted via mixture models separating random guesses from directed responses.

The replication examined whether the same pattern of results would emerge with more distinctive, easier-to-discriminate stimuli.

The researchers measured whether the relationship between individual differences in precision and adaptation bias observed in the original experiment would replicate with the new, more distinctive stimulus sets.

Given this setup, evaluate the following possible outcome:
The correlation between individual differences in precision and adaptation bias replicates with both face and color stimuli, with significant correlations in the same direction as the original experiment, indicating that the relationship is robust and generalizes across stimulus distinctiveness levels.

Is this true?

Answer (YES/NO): YES